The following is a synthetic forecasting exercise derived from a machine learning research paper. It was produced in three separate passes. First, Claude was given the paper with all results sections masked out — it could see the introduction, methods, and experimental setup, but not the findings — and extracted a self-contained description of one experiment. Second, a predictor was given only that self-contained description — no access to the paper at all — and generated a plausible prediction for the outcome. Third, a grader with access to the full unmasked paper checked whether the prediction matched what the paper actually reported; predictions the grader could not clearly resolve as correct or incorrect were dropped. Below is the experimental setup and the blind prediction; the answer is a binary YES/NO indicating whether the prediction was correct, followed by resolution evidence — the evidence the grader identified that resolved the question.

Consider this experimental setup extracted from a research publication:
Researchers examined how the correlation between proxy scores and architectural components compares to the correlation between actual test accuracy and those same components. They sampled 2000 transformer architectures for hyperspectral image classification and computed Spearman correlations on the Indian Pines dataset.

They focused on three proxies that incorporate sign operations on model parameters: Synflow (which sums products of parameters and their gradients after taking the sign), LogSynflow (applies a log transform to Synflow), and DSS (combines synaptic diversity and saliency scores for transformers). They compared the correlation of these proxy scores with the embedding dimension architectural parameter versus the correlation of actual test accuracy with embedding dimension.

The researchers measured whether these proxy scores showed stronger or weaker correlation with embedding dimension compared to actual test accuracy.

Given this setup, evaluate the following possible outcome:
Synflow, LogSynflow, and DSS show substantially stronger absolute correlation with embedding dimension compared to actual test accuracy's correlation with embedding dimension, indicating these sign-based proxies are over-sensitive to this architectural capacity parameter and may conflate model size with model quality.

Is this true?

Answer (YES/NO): YES